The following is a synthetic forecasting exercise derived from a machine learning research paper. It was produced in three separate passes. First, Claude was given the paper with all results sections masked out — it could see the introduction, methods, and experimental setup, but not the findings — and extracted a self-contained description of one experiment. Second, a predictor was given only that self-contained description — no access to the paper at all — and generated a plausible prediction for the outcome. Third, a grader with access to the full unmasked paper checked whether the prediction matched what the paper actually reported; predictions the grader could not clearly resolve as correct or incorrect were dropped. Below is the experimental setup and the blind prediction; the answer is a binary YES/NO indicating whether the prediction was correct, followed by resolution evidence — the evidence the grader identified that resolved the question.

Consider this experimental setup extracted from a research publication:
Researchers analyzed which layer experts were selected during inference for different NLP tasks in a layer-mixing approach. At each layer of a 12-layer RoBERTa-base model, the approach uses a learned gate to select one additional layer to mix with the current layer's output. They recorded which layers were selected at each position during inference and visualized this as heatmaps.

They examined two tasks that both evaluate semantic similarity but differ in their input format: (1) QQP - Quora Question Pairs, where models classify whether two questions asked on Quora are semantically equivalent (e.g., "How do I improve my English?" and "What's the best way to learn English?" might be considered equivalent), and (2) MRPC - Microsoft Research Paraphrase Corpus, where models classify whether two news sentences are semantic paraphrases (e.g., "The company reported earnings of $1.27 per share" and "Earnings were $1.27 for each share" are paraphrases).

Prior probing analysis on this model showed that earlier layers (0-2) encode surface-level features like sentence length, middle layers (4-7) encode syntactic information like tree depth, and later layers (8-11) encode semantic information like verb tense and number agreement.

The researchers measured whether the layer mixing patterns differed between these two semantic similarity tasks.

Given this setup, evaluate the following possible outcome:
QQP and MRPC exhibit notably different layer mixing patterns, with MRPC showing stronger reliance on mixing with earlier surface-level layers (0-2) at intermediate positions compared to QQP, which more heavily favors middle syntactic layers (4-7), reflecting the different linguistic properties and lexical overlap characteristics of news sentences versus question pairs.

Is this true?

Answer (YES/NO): YES